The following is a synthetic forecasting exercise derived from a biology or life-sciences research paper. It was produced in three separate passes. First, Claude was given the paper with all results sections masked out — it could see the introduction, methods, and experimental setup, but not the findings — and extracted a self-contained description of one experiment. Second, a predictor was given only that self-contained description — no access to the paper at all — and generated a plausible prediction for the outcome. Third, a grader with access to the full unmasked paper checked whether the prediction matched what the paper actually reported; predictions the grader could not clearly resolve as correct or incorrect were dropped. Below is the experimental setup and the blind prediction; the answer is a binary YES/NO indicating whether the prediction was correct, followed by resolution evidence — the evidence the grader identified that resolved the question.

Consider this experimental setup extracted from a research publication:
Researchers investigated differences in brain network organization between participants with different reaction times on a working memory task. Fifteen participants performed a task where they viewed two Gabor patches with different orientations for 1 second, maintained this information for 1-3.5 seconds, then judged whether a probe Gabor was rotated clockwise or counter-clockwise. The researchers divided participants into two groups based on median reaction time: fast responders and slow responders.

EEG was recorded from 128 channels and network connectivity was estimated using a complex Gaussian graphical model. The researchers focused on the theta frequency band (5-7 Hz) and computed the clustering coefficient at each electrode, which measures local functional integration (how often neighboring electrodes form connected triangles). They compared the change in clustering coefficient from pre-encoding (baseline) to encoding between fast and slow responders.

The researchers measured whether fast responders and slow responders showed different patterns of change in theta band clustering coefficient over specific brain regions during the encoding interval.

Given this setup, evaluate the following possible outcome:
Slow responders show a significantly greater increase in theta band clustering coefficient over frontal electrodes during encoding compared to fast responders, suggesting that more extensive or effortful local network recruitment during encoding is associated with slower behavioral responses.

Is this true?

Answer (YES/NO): NO